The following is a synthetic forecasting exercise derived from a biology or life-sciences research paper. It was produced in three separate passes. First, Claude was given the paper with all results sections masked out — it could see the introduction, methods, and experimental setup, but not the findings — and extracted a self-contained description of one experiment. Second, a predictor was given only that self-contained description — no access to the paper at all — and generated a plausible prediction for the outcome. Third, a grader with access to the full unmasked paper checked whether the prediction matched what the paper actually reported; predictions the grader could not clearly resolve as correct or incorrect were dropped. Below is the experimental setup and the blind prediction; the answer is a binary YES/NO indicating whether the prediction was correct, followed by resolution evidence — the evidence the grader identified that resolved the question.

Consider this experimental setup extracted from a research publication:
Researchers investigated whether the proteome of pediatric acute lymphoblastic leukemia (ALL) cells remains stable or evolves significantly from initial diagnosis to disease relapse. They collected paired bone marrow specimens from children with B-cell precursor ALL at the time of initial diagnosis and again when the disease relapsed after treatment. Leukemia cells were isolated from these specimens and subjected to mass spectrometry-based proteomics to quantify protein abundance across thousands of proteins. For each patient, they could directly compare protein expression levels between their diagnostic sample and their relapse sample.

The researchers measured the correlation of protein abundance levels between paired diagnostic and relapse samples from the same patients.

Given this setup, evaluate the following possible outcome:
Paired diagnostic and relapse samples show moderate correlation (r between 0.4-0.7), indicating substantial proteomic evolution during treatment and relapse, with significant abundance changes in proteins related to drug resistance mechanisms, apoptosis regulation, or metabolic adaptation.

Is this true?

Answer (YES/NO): NO